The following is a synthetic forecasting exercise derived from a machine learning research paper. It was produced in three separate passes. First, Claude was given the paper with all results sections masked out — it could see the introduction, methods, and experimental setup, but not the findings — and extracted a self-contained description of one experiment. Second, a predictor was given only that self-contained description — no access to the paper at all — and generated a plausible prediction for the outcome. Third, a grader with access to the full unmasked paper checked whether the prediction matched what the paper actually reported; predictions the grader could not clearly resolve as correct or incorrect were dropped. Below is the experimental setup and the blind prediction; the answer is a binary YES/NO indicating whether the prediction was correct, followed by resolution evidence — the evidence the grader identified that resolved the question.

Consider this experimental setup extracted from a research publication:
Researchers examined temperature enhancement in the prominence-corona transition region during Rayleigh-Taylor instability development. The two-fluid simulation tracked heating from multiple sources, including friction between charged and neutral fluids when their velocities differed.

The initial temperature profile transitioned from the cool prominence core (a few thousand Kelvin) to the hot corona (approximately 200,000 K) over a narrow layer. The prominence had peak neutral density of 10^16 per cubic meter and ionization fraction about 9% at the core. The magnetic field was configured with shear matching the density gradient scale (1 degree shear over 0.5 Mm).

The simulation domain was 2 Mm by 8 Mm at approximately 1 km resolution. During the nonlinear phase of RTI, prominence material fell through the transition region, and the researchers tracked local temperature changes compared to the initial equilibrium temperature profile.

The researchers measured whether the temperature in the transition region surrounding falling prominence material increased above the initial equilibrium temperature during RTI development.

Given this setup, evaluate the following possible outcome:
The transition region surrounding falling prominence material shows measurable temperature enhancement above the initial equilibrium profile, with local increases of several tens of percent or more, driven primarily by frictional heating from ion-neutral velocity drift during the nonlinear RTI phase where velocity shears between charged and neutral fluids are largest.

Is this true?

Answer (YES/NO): NO